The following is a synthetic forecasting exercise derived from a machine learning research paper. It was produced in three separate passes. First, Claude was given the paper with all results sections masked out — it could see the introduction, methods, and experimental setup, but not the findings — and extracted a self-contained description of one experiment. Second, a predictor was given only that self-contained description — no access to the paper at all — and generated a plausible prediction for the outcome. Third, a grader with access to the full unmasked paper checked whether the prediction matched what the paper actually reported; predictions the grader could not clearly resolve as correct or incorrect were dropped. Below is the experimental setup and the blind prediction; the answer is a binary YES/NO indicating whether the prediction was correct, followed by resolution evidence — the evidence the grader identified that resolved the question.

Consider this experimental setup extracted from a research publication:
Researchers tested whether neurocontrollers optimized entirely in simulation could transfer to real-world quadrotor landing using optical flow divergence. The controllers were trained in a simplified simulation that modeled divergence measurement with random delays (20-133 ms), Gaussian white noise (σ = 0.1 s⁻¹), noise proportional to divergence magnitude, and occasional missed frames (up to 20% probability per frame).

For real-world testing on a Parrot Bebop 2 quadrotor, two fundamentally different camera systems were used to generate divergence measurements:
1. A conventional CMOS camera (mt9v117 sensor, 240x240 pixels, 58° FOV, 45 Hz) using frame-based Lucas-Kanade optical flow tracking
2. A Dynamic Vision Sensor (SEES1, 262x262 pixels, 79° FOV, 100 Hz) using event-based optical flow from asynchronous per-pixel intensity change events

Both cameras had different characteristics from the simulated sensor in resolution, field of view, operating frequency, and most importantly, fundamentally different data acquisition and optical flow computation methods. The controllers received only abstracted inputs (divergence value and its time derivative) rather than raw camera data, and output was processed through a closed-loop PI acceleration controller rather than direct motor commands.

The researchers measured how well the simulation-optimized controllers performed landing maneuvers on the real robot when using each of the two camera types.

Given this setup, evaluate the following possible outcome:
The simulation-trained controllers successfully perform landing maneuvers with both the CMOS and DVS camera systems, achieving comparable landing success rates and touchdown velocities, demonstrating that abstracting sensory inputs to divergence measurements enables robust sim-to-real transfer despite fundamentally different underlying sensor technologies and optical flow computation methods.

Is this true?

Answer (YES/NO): YES